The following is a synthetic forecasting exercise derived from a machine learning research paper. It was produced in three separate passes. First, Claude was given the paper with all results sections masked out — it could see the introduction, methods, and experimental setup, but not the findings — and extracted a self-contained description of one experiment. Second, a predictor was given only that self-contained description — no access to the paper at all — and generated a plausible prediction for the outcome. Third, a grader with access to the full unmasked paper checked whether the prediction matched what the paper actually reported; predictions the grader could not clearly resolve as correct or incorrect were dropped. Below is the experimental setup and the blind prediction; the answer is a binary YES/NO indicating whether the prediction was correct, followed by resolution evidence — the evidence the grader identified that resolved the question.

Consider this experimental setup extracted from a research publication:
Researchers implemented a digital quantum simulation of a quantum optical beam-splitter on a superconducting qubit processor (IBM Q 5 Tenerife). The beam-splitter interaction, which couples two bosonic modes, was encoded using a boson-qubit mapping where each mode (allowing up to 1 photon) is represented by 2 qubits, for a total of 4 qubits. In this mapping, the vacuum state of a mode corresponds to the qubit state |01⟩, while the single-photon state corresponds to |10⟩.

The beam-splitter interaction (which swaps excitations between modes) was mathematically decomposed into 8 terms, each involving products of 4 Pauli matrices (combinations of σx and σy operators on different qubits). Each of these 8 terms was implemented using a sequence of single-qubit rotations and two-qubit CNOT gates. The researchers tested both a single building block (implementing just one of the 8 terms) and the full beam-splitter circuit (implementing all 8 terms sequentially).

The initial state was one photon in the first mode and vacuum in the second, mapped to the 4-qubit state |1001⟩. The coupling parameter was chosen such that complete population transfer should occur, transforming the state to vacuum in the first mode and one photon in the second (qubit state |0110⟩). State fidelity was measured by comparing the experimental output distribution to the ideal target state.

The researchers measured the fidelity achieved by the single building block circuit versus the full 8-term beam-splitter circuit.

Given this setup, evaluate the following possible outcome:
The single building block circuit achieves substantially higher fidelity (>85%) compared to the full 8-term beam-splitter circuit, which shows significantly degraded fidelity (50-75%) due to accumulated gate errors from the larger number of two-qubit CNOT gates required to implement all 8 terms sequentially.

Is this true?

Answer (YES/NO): NO